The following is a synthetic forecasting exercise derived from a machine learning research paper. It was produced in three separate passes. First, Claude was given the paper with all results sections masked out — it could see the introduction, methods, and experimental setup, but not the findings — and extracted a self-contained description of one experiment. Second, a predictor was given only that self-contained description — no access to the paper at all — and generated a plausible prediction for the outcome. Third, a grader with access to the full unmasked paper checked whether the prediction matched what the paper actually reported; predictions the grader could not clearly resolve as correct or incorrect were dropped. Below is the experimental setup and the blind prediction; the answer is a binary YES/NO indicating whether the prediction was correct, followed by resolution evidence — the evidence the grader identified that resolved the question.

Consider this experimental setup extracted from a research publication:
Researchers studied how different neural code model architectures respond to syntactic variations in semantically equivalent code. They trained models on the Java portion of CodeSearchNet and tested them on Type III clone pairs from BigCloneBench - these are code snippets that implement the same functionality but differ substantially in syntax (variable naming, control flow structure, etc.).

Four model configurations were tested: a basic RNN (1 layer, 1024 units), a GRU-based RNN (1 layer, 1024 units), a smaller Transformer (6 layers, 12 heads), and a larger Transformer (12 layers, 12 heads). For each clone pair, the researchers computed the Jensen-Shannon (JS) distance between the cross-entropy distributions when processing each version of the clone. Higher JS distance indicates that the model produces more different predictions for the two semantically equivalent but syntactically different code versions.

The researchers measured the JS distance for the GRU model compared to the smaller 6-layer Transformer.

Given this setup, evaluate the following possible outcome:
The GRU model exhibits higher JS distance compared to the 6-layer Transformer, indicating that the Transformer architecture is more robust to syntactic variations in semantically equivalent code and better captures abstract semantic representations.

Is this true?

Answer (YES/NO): YES